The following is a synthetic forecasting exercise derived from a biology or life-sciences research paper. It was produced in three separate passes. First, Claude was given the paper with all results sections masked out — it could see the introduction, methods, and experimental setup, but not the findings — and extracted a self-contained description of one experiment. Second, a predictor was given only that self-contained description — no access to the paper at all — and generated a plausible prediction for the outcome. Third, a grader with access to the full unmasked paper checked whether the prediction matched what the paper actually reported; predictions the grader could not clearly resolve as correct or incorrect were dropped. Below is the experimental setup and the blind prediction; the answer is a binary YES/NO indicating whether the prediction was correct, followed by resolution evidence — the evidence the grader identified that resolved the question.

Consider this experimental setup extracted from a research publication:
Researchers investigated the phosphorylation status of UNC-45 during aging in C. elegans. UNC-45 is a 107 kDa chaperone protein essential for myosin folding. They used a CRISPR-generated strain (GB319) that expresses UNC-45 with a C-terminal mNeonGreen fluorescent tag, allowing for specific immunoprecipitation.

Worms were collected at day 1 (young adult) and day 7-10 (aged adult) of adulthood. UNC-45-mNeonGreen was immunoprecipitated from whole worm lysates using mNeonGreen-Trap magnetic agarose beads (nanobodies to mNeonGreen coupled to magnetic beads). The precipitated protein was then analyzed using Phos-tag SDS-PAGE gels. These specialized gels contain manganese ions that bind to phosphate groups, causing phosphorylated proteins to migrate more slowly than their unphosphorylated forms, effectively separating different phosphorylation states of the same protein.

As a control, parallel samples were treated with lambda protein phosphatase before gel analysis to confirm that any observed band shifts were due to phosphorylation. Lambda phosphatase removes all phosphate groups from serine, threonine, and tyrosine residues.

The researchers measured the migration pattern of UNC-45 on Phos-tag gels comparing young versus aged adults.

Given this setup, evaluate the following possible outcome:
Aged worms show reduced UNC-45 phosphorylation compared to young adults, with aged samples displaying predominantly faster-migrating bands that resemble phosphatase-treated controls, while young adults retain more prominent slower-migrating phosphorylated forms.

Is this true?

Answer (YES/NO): NO